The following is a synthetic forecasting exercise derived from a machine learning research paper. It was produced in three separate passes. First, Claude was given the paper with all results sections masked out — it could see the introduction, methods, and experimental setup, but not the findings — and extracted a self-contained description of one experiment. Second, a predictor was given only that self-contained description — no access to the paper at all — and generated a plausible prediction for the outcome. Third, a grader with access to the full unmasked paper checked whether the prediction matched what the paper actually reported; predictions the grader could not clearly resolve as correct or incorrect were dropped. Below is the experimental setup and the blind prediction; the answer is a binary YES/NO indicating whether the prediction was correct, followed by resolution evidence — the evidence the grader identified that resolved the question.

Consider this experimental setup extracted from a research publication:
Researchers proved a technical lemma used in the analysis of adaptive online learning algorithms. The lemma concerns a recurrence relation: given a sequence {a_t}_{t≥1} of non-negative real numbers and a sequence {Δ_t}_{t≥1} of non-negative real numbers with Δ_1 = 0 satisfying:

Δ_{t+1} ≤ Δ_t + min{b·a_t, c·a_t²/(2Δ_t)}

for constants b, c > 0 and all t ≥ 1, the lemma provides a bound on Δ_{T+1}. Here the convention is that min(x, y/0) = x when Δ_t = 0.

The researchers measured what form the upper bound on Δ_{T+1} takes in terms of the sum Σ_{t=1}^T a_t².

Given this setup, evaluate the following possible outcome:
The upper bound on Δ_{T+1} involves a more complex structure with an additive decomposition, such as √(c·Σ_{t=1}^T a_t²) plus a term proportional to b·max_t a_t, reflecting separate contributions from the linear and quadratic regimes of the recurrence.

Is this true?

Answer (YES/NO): NO